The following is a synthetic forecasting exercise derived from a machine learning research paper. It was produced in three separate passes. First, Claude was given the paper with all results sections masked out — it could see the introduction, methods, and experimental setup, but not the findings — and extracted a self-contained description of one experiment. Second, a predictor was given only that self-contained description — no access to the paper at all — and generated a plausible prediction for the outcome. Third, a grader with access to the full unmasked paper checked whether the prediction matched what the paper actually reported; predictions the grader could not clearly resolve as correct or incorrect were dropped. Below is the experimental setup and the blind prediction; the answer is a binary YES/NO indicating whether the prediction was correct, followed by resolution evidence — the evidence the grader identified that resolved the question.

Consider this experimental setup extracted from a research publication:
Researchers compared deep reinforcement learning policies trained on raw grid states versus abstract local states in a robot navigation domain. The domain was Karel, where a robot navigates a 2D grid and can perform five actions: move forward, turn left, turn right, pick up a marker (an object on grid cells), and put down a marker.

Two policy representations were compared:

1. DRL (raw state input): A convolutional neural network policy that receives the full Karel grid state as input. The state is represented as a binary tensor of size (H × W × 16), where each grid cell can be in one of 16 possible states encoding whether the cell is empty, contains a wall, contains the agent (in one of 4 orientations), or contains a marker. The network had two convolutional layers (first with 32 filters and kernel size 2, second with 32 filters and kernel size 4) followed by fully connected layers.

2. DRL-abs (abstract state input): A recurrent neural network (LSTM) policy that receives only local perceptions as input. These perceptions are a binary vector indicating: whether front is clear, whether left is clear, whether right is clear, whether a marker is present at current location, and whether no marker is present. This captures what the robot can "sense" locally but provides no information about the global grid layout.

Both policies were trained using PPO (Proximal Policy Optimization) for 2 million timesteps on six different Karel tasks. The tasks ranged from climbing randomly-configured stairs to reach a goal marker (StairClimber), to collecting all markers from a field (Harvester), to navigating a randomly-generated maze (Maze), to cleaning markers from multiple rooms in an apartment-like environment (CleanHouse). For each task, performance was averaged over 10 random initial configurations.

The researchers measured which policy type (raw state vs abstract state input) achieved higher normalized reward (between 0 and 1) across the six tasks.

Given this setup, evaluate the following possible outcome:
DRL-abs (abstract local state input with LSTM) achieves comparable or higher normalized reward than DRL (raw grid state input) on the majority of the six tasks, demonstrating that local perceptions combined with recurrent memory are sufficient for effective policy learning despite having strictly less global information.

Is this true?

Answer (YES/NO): NO